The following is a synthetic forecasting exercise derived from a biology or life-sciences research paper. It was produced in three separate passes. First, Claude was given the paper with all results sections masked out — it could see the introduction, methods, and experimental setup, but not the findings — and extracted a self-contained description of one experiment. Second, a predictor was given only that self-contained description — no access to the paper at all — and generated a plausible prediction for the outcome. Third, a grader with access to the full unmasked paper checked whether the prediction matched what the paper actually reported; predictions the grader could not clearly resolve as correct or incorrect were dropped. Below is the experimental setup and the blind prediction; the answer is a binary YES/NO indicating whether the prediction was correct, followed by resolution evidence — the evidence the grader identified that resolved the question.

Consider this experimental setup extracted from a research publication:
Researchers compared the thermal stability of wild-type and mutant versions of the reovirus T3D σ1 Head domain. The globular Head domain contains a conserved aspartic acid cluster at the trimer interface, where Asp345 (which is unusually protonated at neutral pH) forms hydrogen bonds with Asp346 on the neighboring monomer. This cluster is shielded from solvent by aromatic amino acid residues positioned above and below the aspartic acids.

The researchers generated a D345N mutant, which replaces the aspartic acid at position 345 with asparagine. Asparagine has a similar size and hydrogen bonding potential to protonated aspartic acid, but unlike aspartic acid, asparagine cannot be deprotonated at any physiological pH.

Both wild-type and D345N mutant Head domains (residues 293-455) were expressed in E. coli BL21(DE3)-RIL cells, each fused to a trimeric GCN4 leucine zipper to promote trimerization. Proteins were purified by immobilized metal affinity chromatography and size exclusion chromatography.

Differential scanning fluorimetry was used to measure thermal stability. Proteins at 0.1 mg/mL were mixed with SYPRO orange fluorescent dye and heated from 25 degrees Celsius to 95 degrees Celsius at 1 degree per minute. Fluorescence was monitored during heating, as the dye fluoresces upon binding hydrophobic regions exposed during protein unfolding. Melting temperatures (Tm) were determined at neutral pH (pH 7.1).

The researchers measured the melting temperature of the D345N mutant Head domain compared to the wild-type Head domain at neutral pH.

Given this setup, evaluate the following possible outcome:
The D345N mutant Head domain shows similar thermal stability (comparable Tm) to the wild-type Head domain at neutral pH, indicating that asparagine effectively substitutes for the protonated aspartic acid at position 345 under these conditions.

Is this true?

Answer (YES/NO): NO